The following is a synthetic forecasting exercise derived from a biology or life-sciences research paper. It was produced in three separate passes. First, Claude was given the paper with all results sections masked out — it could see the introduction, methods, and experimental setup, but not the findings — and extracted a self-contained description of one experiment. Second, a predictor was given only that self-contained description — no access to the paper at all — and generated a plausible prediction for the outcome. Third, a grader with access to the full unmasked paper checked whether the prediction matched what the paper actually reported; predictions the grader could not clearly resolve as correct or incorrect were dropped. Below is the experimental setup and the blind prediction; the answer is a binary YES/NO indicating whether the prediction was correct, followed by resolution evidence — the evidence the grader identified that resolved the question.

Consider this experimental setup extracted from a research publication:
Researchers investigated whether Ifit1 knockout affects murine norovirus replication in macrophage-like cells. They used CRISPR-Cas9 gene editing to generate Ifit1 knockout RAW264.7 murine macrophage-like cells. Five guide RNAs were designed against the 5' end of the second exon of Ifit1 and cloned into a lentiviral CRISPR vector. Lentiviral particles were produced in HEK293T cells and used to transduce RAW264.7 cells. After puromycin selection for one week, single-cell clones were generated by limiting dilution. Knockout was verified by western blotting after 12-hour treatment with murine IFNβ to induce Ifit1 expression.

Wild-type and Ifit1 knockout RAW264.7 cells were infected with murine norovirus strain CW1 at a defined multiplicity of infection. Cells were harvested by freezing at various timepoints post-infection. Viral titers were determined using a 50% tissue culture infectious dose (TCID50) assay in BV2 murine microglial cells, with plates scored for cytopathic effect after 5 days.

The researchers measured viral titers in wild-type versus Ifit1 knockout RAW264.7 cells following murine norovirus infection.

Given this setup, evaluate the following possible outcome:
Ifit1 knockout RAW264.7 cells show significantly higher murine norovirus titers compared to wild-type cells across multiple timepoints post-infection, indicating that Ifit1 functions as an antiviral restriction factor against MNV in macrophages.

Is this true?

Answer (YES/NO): YES